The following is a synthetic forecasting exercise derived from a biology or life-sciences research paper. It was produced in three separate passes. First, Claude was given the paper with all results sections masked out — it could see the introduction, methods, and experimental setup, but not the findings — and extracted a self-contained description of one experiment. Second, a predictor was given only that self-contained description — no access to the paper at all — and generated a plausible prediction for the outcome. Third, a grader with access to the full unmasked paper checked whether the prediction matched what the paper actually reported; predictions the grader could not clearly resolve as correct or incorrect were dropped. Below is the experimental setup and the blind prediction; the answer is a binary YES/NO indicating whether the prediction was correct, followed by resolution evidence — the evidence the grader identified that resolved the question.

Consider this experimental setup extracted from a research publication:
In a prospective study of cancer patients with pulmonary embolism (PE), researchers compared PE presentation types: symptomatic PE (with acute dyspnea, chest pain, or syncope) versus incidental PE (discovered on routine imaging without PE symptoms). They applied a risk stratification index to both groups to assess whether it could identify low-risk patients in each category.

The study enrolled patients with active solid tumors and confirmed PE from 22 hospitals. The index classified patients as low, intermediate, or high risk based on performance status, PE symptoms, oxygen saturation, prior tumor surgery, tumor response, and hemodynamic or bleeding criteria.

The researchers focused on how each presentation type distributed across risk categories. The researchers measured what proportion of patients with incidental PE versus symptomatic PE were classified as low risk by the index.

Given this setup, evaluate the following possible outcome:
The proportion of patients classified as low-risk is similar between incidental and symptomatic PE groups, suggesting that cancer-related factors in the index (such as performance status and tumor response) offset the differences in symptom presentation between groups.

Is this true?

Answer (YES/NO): NO